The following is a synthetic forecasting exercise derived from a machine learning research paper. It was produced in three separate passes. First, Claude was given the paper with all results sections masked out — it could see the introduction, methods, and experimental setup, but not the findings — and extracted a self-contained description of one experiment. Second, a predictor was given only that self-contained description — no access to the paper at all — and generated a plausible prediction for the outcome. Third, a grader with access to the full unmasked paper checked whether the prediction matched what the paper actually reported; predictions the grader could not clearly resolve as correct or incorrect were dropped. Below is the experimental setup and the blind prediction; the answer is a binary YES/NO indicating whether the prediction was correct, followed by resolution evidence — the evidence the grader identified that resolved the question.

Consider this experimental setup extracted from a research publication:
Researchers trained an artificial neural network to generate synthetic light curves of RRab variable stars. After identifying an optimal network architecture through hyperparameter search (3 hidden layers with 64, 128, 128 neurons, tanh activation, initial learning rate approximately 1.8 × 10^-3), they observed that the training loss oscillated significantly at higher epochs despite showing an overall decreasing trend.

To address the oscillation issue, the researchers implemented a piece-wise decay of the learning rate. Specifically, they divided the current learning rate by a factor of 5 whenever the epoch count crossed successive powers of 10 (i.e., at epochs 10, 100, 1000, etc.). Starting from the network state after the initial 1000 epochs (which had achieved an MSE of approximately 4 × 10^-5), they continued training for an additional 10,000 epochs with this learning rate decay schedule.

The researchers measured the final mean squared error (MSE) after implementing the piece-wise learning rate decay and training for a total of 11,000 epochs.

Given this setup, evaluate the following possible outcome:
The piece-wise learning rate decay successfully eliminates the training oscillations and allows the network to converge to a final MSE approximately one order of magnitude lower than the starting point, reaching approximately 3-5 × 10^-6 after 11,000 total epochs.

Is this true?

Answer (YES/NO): NO